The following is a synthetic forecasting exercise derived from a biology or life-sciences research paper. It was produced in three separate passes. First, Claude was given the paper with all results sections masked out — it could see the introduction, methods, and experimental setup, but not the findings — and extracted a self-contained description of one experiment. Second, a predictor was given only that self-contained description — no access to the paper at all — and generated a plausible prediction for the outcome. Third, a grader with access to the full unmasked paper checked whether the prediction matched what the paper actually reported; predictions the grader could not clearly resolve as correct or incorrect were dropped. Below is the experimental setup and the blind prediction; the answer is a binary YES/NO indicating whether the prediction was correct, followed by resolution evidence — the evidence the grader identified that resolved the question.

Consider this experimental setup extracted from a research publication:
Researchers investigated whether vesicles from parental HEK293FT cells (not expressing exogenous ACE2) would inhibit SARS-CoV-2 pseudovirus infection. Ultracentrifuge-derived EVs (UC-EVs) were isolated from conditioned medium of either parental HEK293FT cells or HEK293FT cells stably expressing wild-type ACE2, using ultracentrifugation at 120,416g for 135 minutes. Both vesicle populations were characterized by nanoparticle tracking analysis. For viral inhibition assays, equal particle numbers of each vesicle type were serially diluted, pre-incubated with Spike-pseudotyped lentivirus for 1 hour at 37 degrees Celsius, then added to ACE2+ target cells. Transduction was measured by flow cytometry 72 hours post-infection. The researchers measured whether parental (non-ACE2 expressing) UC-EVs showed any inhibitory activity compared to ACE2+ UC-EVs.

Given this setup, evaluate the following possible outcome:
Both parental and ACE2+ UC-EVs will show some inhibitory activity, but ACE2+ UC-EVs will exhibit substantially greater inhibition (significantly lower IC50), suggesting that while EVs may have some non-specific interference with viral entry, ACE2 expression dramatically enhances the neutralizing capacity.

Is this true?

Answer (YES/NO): NO